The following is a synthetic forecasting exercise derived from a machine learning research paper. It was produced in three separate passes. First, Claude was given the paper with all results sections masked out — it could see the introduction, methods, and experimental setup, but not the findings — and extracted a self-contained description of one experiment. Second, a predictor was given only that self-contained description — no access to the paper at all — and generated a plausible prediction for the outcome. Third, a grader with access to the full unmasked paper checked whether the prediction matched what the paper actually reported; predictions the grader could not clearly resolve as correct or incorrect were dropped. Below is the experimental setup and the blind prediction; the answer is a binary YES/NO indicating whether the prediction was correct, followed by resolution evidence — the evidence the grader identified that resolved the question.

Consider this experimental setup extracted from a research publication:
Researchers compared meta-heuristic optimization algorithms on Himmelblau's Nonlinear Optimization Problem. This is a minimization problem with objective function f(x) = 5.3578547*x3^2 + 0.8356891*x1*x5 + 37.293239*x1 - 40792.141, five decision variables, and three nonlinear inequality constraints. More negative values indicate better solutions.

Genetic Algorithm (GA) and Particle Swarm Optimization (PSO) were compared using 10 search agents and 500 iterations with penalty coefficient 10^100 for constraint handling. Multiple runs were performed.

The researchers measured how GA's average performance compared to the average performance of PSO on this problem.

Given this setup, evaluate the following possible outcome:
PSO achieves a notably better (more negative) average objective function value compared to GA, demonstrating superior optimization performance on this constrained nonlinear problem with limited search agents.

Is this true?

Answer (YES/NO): YES